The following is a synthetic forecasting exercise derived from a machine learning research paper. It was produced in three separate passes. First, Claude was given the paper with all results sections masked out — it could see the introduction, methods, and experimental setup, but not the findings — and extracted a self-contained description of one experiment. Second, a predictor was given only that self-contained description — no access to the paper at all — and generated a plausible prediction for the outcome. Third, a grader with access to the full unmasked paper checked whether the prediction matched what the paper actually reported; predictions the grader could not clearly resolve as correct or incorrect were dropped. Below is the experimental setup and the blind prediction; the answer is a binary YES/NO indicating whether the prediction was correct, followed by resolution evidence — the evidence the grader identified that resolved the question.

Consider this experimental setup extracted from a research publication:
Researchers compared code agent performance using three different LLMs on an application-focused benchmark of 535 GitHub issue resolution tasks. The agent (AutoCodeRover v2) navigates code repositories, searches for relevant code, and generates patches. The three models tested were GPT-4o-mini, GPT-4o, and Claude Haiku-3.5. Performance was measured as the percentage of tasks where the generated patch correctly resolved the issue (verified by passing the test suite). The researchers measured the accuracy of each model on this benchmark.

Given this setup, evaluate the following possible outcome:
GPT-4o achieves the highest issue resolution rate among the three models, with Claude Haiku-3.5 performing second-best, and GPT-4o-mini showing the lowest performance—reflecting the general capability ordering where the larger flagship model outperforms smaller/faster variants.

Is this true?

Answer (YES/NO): NO